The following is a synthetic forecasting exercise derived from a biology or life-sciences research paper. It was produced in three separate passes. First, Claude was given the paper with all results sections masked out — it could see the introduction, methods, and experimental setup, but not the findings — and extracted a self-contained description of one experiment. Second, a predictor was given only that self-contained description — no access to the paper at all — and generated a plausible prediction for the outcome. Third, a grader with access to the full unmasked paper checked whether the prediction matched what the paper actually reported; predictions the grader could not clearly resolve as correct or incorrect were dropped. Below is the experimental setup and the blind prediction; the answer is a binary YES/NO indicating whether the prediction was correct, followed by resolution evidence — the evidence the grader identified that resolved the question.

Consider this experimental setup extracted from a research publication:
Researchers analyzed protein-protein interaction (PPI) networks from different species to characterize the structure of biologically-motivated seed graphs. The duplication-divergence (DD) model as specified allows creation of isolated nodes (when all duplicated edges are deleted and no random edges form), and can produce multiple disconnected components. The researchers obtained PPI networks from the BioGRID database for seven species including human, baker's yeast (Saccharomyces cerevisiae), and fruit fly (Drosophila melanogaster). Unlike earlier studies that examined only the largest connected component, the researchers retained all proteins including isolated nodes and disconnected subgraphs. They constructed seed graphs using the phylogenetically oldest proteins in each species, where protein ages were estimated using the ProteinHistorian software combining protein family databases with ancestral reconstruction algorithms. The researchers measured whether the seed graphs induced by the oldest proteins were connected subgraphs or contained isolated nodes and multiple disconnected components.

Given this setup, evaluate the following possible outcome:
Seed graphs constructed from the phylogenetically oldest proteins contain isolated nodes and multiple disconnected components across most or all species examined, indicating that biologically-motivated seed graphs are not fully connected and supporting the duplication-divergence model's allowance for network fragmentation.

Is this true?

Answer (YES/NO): YES